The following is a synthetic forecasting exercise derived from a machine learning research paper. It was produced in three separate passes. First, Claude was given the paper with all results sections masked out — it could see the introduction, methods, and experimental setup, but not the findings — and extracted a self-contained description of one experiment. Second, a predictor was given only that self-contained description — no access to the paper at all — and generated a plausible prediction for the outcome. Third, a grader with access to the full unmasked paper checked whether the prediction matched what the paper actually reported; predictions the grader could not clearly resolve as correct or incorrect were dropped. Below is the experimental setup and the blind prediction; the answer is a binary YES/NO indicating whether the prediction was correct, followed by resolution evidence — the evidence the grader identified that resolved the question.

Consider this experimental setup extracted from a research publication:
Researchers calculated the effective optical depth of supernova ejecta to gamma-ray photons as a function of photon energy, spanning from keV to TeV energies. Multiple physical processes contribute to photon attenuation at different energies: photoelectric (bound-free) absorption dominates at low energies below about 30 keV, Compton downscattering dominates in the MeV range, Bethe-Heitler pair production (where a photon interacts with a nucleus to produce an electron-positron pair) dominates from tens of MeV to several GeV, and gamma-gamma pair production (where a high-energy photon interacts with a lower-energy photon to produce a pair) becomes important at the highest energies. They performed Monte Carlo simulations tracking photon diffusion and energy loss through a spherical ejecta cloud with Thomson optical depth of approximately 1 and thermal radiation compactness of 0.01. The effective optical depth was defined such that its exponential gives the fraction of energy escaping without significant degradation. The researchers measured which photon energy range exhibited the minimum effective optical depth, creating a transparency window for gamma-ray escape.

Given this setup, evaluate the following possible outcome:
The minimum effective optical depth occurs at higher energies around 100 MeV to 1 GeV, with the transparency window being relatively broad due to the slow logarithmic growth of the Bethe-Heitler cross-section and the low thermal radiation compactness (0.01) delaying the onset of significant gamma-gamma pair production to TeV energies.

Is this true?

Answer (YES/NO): NO